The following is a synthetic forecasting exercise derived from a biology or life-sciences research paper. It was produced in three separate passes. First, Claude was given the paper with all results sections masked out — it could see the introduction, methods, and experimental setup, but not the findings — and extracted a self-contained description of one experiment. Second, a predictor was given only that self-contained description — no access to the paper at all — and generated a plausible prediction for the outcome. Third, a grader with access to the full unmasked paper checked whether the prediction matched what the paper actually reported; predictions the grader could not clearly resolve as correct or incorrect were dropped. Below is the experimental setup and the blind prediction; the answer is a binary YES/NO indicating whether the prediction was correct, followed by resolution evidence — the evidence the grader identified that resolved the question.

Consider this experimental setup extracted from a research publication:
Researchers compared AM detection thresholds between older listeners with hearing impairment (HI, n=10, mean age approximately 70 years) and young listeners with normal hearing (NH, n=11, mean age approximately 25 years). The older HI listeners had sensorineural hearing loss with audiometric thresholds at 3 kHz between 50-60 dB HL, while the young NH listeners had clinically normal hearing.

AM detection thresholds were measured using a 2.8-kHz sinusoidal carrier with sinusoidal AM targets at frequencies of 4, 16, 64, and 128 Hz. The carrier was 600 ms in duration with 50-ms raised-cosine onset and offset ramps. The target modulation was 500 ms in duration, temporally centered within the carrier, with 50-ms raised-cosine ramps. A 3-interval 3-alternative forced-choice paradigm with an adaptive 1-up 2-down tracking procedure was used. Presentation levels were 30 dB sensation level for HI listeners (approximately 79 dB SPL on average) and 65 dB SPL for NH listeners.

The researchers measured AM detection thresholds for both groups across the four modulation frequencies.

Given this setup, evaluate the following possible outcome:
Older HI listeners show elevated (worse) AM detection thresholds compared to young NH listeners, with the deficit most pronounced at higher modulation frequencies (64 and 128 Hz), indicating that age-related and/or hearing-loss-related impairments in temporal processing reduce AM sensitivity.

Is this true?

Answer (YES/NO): NO